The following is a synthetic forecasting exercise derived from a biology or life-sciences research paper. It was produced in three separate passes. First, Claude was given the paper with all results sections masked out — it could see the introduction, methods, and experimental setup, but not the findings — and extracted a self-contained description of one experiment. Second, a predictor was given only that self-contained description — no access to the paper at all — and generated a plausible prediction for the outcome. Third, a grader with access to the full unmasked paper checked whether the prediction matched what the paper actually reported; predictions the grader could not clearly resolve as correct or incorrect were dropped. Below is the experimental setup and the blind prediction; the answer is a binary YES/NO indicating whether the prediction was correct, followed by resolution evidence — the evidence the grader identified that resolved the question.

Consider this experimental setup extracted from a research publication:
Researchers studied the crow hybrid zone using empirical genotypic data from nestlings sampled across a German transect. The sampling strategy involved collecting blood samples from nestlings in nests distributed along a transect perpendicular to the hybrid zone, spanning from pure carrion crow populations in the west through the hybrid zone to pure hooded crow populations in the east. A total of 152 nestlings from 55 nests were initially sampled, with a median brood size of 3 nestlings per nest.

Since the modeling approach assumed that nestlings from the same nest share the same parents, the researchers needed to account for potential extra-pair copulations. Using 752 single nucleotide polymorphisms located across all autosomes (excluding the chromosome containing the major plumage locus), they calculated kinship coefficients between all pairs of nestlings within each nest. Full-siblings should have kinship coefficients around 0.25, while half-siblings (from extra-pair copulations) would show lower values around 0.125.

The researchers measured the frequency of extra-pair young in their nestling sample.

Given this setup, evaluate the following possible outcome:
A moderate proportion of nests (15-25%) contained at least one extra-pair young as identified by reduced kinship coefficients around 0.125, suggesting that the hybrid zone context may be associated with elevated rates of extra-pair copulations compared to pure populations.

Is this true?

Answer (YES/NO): NO